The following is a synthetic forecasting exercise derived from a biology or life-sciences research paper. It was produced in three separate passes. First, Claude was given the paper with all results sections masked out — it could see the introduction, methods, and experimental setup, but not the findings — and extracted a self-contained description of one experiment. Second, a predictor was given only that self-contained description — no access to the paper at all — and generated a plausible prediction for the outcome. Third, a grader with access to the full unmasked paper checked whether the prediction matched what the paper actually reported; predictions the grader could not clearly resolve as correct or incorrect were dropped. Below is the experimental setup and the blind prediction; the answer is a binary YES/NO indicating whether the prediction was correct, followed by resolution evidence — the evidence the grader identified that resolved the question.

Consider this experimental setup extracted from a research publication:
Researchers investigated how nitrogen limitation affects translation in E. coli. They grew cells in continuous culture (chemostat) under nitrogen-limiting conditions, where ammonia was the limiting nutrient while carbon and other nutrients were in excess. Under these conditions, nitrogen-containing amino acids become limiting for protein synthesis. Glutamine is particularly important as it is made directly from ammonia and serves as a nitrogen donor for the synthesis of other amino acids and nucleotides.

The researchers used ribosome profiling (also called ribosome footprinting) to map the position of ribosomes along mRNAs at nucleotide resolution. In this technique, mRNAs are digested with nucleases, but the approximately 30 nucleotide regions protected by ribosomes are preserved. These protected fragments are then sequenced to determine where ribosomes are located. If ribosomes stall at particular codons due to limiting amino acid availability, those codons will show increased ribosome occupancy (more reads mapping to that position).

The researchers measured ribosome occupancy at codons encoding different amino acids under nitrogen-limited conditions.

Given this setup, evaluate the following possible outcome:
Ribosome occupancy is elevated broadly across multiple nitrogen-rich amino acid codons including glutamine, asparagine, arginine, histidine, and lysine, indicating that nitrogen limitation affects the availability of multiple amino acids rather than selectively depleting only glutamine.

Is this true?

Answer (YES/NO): NO